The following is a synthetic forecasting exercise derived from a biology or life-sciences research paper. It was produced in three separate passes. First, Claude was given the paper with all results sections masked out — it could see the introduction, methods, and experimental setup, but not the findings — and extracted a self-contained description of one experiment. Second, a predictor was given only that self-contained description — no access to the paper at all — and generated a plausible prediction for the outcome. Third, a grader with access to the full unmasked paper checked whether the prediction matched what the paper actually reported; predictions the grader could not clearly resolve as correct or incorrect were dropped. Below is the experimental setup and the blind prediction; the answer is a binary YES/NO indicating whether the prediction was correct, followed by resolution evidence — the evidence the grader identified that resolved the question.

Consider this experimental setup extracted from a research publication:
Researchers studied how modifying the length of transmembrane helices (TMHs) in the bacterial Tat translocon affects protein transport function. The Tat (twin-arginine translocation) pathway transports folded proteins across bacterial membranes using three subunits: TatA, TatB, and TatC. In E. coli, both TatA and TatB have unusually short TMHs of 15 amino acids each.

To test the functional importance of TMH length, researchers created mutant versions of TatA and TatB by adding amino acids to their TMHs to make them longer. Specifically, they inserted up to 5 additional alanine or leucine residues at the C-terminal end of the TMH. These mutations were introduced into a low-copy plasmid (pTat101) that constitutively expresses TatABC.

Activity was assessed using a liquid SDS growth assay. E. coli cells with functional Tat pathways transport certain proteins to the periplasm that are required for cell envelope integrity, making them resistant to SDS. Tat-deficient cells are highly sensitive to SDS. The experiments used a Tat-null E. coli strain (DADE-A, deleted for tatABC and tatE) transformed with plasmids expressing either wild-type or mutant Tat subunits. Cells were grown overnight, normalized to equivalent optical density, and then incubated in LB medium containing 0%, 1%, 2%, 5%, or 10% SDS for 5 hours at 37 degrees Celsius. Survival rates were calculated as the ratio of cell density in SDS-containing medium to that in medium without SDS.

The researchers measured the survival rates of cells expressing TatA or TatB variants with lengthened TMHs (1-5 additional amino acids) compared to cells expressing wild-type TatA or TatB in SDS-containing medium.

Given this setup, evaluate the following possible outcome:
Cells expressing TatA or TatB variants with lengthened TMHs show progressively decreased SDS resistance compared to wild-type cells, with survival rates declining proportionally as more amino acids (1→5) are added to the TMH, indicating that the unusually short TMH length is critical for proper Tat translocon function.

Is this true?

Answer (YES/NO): NO